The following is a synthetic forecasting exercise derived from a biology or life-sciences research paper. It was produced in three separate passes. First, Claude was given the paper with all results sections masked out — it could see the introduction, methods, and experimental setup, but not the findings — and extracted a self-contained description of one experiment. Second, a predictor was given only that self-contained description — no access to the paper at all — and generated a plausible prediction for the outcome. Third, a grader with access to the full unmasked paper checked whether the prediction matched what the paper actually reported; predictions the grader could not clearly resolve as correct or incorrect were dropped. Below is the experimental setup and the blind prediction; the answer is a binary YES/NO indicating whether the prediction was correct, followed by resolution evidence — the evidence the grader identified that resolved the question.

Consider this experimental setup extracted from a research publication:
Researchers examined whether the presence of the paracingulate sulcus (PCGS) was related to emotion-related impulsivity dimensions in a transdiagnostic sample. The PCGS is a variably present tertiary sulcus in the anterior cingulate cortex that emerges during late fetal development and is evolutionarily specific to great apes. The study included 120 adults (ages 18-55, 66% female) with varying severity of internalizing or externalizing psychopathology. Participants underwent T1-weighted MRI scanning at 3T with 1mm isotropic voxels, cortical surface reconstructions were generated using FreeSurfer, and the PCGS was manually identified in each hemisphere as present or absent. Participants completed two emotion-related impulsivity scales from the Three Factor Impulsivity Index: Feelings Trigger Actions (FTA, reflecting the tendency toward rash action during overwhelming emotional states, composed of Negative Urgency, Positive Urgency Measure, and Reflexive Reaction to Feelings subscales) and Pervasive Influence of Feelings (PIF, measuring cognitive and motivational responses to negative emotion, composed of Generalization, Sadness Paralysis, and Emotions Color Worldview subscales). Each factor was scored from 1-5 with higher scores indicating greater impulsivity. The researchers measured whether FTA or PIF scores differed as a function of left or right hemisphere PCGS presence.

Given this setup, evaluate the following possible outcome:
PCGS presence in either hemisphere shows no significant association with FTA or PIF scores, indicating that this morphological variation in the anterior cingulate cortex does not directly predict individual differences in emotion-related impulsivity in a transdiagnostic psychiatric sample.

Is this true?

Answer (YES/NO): YES